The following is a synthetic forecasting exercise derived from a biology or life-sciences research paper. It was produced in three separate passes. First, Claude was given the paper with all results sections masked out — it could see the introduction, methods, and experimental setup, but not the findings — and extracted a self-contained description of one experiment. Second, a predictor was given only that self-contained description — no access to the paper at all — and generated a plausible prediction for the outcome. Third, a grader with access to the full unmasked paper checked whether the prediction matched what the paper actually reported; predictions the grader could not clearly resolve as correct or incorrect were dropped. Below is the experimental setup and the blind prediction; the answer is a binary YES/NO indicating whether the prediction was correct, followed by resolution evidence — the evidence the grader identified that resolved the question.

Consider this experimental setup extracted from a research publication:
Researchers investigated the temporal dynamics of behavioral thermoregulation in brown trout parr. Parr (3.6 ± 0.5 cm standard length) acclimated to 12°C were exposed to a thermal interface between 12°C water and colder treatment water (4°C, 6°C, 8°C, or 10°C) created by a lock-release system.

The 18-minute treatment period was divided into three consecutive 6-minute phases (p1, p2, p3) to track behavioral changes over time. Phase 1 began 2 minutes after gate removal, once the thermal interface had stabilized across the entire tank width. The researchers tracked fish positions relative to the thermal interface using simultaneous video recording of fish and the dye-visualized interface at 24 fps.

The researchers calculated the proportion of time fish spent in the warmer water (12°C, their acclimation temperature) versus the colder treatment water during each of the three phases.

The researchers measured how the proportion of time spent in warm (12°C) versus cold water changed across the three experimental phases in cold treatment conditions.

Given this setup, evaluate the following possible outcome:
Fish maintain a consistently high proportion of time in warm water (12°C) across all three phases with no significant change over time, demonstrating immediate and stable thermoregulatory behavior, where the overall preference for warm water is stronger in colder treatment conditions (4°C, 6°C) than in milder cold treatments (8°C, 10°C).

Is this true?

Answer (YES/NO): NO